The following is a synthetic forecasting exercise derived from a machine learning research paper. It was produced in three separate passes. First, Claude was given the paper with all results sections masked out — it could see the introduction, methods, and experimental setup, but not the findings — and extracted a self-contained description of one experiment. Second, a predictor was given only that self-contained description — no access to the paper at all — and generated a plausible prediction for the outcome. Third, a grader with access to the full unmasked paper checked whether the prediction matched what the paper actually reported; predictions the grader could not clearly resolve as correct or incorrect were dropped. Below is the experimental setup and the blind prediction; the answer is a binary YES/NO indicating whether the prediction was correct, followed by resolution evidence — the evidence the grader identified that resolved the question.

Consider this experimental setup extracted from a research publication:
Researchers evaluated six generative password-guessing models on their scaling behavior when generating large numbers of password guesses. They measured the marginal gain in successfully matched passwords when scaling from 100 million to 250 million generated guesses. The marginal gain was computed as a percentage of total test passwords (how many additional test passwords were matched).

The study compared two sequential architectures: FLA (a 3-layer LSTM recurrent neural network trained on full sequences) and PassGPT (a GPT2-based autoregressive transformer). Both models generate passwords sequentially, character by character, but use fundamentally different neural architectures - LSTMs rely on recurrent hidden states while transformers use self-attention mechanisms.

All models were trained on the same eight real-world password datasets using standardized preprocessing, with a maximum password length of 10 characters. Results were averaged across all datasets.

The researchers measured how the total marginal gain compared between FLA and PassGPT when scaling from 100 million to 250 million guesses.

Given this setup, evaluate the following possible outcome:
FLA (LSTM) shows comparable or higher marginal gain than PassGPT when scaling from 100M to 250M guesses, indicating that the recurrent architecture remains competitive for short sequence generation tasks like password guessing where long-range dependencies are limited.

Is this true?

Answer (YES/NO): NO